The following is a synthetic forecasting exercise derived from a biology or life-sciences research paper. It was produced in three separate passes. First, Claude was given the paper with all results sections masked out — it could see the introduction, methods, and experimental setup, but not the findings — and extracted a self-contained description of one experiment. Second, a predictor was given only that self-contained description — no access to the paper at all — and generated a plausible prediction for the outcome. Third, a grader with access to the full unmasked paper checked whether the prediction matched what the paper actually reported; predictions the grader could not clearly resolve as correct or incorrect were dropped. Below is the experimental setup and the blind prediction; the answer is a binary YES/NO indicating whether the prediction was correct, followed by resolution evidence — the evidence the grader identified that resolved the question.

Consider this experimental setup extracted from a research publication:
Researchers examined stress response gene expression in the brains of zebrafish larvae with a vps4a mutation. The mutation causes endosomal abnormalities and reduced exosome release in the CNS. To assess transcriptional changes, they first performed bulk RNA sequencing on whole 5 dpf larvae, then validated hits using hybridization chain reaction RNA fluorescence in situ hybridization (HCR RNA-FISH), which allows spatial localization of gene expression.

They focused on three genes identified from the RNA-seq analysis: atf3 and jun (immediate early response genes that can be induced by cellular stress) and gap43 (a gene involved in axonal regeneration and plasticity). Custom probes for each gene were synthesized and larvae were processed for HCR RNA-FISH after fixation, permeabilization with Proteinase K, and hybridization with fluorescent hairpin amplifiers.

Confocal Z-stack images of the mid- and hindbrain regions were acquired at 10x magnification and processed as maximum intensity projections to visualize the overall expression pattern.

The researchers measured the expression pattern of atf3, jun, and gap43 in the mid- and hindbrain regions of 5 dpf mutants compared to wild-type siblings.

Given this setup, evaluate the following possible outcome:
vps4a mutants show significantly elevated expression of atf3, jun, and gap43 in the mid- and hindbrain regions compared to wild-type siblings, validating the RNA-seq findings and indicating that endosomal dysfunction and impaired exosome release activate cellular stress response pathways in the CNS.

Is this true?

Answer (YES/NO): YES